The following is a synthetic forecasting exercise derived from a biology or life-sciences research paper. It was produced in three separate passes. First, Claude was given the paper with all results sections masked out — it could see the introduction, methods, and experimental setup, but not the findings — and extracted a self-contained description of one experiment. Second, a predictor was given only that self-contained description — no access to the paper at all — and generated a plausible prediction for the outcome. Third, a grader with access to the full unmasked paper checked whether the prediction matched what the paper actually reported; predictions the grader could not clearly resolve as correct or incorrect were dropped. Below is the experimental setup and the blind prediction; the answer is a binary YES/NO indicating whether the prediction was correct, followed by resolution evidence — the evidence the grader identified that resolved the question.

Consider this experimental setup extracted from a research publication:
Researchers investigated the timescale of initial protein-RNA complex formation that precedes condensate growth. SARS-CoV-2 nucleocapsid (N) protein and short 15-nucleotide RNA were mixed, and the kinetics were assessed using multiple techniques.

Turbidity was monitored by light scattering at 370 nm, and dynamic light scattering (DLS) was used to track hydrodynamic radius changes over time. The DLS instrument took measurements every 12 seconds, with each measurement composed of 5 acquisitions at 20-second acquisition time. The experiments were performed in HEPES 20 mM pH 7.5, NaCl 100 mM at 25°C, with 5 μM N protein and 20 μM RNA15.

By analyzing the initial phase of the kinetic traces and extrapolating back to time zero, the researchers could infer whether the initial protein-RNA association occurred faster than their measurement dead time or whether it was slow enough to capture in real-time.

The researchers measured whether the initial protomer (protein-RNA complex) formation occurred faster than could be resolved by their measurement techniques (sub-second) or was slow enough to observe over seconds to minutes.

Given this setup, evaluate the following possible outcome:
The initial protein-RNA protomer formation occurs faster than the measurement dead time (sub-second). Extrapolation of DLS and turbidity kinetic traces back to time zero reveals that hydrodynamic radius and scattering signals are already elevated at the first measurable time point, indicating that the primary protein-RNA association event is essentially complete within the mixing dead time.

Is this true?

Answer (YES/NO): NO